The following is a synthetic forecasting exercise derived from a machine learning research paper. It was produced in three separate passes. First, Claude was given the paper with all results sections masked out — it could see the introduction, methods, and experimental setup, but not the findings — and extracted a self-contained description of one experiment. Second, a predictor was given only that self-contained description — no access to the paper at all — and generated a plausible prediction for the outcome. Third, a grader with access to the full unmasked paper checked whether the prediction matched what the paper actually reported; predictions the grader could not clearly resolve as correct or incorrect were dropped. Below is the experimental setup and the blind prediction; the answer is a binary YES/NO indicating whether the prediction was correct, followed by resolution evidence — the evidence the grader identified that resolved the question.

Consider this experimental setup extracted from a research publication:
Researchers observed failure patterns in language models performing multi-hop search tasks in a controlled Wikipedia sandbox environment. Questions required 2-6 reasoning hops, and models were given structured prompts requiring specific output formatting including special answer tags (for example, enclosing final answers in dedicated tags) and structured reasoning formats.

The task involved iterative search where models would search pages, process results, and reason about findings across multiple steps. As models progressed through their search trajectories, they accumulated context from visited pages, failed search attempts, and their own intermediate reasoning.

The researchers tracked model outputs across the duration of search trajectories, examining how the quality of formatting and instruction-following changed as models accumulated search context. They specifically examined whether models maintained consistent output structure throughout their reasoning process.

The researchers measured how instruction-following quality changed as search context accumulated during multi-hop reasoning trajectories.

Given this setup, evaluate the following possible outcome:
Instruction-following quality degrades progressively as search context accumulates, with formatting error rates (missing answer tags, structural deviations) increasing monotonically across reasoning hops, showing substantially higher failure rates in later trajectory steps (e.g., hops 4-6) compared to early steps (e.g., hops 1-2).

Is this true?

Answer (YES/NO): YES